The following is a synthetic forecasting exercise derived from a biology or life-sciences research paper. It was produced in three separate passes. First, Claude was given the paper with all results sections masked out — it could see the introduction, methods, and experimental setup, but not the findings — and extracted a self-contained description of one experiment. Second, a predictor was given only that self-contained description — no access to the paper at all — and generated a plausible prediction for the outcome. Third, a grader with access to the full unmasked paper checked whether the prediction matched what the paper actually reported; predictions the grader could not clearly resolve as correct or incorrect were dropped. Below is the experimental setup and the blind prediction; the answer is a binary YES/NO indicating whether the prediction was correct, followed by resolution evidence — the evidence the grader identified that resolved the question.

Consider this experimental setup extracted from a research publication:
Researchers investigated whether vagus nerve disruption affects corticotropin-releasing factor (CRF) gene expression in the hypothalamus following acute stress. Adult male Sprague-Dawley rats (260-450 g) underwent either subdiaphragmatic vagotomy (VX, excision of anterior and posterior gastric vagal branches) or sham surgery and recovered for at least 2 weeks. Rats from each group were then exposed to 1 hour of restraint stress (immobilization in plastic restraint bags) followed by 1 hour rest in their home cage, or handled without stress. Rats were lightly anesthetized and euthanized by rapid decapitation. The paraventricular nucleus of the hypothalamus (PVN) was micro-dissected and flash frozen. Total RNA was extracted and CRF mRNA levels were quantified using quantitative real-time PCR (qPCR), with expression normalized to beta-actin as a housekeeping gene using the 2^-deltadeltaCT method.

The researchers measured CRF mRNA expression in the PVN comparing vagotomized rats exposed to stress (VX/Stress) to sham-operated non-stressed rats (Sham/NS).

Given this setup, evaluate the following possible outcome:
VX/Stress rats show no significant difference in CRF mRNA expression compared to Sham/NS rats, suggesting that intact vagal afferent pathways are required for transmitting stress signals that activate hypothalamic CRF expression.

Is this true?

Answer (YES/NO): NO